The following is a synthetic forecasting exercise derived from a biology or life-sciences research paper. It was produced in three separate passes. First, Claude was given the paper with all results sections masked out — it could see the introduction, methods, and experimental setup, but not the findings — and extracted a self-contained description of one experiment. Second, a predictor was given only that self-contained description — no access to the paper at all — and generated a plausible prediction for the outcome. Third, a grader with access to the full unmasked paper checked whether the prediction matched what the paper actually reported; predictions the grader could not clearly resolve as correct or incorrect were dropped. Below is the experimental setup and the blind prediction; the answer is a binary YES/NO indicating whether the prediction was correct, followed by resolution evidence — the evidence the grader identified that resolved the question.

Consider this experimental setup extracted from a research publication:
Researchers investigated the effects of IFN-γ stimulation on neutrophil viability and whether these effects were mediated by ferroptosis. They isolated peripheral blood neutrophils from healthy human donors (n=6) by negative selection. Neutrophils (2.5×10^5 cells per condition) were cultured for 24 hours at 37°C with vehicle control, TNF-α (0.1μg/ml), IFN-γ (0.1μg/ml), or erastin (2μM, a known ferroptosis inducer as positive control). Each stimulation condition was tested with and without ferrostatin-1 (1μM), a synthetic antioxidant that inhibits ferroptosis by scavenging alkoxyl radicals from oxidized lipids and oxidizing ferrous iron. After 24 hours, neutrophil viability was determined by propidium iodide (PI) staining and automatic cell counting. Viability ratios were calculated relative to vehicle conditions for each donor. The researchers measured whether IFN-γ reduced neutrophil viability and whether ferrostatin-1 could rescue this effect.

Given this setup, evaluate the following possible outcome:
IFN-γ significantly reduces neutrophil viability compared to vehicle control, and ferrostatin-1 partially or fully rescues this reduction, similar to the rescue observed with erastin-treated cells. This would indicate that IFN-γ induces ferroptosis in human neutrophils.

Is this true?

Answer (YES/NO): NO